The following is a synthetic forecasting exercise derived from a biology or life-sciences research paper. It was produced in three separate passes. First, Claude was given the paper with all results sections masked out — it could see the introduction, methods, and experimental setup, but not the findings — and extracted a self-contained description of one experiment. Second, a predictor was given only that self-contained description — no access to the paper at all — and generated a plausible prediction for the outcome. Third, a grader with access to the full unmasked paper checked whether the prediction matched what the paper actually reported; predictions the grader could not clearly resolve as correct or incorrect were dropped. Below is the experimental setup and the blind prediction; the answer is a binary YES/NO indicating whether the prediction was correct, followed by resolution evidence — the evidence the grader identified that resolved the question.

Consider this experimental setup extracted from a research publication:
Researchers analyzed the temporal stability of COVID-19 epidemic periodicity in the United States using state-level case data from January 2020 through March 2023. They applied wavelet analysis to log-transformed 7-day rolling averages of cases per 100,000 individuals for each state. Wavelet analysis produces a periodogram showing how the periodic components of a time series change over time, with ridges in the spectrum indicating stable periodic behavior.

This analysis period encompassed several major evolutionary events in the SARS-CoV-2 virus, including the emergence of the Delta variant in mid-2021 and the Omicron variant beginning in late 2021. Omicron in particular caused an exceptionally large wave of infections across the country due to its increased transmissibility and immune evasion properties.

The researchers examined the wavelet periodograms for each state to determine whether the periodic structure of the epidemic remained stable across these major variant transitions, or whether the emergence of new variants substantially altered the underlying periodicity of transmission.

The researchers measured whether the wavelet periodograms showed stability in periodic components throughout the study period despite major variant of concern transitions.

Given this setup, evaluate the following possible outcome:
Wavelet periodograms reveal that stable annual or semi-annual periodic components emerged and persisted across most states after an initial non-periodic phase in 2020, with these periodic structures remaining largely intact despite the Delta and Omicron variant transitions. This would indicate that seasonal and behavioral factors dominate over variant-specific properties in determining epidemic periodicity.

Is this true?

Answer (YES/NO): NO